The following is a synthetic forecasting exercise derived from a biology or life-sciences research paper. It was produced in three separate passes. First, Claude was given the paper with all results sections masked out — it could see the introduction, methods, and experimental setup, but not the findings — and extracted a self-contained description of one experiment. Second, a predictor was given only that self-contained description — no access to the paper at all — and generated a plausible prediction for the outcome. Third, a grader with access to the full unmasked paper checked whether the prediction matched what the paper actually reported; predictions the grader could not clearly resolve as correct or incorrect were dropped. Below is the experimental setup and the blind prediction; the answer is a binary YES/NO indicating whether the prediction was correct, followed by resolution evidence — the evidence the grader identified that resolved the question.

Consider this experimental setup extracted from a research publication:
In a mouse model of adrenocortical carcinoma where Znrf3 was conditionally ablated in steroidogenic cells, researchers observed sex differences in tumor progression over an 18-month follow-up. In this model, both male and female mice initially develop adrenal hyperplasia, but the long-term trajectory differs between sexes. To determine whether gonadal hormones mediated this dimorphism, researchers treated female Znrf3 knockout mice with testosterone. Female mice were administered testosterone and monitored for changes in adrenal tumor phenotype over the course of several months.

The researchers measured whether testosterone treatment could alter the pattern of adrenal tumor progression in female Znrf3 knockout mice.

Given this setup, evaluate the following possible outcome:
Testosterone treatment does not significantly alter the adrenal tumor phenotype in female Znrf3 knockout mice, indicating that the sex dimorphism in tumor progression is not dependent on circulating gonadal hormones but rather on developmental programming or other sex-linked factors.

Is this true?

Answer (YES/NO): NO